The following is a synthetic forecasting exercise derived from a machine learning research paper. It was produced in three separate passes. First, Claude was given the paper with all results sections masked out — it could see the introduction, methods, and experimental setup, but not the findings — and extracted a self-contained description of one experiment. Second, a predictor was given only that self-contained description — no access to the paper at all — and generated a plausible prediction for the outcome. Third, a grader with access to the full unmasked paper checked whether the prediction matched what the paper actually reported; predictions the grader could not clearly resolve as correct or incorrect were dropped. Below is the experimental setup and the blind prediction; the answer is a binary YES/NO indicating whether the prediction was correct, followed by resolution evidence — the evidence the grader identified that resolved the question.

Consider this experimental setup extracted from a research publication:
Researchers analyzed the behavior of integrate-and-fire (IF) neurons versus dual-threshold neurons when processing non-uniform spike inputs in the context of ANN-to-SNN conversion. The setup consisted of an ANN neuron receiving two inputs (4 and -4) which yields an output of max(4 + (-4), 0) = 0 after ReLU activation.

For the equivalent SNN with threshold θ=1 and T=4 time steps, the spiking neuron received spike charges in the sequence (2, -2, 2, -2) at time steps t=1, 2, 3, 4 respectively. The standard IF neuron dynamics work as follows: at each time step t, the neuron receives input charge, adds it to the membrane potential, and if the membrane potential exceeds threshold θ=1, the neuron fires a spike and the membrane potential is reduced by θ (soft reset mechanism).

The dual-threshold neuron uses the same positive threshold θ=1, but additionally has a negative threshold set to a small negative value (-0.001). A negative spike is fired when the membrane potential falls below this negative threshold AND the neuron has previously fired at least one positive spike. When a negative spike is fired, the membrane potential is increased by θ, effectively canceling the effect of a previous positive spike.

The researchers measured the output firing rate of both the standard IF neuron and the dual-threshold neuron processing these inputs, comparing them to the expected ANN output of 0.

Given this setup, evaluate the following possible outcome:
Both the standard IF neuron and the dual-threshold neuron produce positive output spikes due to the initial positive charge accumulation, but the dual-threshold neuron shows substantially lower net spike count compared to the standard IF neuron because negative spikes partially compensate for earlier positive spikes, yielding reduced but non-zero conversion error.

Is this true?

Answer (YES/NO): NO